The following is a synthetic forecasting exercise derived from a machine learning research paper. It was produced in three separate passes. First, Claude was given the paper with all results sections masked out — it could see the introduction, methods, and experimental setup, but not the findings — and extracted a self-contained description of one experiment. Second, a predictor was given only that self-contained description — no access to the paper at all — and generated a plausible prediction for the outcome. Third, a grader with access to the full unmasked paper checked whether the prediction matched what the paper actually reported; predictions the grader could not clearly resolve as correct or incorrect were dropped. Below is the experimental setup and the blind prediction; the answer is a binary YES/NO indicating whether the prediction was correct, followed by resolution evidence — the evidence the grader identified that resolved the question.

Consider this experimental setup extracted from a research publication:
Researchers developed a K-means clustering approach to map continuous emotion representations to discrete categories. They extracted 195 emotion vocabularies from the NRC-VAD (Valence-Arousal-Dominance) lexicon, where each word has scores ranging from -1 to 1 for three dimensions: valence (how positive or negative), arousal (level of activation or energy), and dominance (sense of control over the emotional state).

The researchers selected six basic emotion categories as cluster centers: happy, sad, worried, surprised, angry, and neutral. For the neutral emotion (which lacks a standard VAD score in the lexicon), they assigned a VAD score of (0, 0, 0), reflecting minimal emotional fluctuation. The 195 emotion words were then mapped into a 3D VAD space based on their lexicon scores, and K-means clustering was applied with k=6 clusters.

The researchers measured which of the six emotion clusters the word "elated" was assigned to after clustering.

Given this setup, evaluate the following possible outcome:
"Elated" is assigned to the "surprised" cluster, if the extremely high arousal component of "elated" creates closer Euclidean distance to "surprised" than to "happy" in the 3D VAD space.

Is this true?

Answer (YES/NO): YES